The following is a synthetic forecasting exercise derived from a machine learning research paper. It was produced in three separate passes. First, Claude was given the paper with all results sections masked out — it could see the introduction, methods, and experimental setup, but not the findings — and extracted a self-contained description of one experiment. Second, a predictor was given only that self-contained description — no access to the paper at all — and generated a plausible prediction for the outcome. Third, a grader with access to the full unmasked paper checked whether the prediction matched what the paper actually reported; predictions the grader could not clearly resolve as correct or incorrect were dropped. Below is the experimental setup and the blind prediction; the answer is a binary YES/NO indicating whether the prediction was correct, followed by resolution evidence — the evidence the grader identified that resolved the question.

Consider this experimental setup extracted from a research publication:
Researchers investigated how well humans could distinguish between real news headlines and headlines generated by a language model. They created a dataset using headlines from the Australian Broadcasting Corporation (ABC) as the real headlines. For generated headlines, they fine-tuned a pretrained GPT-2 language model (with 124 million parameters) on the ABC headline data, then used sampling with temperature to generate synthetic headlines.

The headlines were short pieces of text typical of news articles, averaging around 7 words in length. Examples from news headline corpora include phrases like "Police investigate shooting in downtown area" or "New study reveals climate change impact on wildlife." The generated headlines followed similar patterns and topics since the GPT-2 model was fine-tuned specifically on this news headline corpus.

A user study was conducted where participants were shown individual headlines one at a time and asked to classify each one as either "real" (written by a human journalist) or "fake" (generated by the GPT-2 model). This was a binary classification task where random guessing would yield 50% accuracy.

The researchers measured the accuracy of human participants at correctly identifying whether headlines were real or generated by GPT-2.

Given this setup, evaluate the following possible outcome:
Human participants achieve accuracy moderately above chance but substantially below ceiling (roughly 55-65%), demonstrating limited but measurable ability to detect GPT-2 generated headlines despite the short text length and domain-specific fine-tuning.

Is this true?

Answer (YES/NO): NO